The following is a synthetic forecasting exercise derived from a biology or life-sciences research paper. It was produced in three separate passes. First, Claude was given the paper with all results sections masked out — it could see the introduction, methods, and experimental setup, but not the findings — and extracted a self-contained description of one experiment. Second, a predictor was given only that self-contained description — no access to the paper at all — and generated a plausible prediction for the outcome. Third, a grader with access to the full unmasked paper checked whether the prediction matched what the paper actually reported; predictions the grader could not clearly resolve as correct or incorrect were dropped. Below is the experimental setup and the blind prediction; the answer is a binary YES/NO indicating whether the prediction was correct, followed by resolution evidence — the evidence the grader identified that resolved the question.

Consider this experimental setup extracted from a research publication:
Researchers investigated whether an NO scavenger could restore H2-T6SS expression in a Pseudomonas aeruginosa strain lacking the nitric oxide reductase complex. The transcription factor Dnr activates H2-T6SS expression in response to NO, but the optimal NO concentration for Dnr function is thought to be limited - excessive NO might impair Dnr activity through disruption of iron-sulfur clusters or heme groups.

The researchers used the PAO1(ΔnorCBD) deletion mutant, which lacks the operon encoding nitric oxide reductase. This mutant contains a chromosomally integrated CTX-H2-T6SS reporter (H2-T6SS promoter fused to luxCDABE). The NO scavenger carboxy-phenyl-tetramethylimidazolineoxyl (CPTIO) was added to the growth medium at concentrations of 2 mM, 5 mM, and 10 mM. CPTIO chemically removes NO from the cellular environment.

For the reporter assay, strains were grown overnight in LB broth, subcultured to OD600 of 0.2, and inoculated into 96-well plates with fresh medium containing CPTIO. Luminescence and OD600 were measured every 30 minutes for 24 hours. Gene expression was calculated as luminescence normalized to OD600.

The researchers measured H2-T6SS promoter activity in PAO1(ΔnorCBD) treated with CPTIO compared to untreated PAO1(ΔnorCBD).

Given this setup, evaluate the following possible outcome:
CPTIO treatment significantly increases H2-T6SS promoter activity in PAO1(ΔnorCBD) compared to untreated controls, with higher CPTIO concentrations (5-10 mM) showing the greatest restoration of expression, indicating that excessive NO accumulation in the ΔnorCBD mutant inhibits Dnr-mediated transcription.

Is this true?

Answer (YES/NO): YES